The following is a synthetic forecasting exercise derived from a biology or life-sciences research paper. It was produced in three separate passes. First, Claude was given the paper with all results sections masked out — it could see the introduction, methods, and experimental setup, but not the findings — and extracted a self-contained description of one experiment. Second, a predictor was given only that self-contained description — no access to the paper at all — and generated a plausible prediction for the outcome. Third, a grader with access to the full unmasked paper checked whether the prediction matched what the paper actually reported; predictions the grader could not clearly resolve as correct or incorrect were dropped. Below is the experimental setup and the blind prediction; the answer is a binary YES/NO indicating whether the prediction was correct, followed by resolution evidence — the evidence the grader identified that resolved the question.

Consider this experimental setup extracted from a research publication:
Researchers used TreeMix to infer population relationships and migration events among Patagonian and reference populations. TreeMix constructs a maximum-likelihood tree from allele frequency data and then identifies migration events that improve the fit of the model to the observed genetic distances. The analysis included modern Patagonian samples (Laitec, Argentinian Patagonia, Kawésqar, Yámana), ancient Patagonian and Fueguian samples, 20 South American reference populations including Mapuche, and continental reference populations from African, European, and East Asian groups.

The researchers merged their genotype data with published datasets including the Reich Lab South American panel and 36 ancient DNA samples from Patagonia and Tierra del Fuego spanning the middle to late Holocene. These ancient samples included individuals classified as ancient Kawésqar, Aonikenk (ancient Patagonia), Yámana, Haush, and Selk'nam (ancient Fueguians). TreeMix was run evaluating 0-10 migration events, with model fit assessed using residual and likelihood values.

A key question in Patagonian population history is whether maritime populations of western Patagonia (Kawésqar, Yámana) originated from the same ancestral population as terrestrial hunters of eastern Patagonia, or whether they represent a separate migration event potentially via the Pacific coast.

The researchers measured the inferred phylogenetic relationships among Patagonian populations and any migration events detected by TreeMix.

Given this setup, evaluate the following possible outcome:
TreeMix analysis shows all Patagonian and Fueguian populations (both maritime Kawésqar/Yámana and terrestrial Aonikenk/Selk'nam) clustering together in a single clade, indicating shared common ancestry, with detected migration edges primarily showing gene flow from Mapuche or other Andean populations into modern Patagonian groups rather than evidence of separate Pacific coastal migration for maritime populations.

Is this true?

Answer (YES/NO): NO